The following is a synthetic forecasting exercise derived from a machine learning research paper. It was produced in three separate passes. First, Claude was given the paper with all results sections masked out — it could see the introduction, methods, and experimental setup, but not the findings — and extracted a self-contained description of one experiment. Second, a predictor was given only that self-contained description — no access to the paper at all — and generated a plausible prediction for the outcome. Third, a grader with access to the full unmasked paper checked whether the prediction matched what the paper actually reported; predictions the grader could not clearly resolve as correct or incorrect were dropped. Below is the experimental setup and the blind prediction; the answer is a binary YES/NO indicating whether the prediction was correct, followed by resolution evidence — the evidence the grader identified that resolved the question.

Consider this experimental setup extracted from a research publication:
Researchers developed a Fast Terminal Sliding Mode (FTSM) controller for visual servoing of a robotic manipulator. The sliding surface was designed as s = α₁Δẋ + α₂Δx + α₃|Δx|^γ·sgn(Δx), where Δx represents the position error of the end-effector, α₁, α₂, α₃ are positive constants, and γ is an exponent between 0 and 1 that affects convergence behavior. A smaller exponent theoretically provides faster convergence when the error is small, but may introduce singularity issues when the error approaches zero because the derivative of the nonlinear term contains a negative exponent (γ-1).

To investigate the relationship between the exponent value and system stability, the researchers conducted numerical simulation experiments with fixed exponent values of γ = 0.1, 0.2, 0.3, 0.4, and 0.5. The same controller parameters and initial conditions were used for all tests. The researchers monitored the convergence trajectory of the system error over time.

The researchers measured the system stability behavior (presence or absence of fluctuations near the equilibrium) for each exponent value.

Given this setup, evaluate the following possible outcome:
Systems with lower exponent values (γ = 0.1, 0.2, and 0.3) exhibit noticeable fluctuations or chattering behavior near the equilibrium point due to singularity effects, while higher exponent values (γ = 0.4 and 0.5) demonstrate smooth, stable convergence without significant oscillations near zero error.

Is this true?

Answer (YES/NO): YES